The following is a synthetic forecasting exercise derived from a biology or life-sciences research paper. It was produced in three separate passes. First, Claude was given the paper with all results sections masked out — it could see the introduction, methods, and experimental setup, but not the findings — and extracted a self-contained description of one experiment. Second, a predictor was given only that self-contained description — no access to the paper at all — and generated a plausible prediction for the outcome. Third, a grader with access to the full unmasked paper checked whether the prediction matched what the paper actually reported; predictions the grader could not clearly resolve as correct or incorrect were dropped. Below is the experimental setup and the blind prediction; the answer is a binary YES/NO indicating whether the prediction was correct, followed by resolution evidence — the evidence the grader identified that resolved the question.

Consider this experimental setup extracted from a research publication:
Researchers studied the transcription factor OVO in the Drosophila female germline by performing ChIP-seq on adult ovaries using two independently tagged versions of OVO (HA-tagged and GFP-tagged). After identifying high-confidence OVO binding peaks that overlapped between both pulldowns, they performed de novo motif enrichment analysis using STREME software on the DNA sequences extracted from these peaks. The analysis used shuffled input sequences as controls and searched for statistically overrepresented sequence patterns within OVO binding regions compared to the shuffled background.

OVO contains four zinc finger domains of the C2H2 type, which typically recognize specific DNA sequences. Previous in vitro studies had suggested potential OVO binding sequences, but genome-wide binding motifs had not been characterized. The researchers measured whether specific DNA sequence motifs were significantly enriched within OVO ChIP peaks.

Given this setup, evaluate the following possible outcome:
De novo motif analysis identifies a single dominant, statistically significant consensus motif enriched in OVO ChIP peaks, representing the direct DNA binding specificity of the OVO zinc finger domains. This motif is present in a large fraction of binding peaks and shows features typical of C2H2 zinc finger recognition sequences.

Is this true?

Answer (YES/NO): NO